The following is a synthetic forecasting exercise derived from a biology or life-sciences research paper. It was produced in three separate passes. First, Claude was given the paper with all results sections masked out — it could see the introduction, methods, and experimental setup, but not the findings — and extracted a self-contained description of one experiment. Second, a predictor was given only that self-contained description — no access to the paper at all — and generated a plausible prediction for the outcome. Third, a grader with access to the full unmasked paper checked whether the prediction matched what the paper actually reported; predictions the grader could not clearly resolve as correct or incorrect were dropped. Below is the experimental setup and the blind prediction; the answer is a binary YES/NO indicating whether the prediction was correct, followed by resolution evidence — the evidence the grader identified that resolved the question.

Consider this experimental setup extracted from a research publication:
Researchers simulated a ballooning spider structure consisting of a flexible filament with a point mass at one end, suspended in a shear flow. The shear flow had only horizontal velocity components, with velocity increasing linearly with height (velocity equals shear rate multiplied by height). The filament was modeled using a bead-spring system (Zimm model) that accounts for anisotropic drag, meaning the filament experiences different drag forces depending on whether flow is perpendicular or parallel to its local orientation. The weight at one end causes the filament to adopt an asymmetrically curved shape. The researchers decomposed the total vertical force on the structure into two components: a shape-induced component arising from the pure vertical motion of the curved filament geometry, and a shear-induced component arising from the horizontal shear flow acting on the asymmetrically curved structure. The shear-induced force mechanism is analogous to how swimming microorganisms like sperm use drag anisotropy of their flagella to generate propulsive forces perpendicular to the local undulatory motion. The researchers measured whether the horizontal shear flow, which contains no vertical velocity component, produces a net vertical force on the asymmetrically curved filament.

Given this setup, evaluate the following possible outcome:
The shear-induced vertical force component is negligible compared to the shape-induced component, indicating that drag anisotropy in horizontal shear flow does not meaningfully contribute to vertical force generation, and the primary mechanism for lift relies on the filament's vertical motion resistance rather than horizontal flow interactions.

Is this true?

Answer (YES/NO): NO